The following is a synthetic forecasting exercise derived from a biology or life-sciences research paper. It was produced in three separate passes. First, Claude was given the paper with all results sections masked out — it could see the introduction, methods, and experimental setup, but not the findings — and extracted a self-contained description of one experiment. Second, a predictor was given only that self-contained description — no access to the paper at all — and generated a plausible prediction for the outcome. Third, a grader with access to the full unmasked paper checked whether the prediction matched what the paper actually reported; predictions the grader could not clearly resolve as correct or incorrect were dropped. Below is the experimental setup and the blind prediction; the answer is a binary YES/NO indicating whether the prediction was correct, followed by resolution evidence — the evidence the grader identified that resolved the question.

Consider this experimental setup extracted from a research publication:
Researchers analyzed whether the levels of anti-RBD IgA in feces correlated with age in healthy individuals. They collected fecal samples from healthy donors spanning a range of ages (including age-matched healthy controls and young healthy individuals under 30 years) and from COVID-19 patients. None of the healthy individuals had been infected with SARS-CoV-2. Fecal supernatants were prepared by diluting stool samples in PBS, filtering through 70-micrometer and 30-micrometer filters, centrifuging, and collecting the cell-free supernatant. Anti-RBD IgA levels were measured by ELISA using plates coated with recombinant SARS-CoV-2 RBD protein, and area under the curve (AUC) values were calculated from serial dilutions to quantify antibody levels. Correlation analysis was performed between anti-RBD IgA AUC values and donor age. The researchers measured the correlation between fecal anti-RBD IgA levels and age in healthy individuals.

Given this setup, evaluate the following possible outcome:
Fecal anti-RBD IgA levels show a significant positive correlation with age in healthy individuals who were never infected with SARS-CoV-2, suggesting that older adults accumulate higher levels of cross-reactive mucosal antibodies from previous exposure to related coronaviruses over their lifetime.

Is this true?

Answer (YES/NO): NO